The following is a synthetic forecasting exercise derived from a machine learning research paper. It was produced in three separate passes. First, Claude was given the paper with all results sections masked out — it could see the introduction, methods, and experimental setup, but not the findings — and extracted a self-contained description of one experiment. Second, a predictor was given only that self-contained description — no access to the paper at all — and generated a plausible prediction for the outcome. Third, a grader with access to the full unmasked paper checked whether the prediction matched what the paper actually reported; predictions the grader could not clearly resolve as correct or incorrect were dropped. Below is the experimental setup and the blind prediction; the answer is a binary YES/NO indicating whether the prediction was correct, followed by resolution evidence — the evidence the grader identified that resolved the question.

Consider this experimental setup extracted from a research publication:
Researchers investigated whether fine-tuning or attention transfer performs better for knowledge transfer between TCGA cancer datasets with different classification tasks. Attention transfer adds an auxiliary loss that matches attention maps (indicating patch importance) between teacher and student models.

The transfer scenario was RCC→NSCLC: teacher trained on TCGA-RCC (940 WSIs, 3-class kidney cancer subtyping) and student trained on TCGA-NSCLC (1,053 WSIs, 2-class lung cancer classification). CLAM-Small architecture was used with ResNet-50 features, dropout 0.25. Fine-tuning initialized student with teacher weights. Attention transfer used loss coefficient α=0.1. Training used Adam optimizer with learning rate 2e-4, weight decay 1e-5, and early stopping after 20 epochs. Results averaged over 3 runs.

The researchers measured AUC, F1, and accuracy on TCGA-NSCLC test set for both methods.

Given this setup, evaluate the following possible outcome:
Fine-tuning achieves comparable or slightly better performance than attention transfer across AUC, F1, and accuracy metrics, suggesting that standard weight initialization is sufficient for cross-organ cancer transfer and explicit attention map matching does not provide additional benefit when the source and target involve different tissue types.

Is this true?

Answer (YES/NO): NO